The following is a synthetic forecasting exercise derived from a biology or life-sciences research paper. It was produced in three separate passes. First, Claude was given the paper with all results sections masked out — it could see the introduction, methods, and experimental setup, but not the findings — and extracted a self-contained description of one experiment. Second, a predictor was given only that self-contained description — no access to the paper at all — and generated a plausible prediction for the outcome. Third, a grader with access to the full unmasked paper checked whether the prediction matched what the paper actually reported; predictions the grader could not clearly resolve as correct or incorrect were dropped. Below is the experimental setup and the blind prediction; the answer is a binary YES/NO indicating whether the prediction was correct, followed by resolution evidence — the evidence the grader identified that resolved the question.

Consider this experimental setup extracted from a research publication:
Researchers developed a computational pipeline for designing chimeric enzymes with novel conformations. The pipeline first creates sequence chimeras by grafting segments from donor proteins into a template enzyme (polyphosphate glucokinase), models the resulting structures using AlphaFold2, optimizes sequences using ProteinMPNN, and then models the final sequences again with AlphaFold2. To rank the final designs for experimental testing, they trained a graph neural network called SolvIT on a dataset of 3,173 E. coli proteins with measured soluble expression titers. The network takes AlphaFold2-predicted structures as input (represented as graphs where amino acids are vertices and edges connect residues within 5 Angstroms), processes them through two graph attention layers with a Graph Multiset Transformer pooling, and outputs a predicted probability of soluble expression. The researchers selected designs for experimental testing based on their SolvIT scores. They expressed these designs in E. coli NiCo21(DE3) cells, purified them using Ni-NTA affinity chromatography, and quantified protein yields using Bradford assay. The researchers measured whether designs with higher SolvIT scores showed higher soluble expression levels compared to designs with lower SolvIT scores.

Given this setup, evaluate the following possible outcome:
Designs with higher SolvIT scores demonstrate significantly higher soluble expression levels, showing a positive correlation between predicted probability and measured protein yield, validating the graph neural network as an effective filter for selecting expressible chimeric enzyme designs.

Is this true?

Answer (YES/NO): YES